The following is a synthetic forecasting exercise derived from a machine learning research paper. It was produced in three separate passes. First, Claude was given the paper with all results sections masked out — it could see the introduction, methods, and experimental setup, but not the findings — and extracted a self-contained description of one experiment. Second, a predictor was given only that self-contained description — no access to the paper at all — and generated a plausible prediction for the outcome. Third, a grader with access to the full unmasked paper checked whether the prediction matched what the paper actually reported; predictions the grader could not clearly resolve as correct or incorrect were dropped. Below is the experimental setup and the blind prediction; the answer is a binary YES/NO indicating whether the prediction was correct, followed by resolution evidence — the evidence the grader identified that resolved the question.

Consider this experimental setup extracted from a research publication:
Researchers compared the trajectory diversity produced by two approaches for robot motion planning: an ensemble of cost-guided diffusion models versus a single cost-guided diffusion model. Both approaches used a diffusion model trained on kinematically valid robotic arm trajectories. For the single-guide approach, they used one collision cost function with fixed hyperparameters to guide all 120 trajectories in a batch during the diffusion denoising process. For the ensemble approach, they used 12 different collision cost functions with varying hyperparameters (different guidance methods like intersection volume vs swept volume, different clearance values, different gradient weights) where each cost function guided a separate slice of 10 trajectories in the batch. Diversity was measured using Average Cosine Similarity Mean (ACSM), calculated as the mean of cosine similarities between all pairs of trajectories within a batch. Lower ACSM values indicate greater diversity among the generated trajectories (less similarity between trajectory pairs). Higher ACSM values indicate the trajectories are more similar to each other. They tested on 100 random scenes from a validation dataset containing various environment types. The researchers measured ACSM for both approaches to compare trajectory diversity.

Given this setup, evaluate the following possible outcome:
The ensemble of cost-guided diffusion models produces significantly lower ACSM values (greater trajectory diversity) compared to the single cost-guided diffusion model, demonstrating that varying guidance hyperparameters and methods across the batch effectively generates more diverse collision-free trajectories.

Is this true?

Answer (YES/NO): YES